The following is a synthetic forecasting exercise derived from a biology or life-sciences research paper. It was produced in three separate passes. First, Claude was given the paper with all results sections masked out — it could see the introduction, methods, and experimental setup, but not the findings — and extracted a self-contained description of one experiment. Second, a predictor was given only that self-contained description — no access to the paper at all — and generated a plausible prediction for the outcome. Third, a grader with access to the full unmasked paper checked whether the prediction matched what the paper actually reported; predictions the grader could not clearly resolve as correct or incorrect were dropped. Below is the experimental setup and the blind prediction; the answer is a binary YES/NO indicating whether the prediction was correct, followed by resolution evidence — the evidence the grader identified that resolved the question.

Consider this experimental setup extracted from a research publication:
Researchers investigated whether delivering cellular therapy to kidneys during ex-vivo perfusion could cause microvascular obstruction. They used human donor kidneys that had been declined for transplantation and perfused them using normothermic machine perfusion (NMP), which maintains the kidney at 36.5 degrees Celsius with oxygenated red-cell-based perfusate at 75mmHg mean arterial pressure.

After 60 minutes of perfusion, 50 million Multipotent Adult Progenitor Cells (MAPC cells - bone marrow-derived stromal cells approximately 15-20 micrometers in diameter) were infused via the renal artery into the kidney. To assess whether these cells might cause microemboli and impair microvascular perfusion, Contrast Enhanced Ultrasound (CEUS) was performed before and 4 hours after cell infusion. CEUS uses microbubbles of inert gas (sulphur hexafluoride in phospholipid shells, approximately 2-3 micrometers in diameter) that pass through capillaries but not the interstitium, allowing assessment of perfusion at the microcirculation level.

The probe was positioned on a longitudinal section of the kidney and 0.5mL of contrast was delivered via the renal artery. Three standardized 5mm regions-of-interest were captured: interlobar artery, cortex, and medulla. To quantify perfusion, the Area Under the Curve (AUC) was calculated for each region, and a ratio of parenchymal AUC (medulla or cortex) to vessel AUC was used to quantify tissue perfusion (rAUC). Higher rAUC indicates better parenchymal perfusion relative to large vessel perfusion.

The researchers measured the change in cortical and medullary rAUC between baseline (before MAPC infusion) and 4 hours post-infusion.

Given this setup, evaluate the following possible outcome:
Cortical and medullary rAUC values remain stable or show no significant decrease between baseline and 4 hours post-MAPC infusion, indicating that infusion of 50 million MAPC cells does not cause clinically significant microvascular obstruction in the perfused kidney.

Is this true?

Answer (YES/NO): YES